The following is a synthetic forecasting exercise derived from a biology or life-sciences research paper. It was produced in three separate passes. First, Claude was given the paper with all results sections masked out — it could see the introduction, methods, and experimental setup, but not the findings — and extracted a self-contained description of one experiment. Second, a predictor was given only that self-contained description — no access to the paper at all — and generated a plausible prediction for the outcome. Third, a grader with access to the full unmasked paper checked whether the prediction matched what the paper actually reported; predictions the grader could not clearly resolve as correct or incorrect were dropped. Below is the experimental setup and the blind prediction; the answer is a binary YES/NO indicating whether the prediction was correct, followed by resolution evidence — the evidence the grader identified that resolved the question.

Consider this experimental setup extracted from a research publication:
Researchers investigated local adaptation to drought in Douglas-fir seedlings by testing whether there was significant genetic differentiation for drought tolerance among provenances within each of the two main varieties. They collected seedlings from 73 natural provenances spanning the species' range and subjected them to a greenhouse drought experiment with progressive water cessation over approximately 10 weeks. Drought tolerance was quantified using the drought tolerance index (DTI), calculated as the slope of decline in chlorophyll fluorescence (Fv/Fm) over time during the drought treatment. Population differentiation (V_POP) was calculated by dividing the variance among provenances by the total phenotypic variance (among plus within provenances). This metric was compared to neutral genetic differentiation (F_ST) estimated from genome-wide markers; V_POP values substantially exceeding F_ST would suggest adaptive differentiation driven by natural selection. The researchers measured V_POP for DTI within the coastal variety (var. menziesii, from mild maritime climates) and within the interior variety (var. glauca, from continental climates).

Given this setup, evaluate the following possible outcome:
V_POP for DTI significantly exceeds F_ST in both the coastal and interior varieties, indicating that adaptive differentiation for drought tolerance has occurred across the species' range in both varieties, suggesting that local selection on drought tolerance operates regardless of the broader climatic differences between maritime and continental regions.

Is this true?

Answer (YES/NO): NO